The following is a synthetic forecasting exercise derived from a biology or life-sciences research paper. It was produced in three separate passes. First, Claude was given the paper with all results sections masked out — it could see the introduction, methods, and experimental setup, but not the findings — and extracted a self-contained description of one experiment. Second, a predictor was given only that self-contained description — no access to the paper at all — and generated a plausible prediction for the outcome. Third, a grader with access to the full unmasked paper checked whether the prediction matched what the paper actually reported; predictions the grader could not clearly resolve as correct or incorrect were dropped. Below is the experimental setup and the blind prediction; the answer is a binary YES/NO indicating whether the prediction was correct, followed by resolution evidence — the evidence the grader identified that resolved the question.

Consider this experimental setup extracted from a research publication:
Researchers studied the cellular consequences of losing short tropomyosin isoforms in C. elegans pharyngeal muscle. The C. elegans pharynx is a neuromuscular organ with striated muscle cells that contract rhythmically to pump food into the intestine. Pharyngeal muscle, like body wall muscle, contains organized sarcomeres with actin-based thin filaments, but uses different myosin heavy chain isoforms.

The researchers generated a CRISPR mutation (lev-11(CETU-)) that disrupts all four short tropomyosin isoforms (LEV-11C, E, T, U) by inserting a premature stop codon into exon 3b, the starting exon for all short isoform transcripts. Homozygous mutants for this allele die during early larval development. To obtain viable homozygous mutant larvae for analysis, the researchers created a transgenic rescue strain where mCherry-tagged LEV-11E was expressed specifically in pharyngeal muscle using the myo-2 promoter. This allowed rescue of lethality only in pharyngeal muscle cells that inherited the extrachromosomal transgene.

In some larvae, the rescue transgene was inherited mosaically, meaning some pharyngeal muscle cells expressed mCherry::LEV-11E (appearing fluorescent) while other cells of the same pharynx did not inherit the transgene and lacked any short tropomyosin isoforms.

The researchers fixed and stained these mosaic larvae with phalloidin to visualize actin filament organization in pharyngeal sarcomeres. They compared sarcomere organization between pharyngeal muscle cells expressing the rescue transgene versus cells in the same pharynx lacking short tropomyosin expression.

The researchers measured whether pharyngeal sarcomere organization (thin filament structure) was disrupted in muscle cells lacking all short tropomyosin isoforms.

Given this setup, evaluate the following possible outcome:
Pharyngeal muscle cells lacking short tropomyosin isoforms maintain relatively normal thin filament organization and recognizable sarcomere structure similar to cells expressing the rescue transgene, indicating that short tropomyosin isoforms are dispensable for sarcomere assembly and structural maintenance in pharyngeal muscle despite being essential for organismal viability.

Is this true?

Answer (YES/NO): YES